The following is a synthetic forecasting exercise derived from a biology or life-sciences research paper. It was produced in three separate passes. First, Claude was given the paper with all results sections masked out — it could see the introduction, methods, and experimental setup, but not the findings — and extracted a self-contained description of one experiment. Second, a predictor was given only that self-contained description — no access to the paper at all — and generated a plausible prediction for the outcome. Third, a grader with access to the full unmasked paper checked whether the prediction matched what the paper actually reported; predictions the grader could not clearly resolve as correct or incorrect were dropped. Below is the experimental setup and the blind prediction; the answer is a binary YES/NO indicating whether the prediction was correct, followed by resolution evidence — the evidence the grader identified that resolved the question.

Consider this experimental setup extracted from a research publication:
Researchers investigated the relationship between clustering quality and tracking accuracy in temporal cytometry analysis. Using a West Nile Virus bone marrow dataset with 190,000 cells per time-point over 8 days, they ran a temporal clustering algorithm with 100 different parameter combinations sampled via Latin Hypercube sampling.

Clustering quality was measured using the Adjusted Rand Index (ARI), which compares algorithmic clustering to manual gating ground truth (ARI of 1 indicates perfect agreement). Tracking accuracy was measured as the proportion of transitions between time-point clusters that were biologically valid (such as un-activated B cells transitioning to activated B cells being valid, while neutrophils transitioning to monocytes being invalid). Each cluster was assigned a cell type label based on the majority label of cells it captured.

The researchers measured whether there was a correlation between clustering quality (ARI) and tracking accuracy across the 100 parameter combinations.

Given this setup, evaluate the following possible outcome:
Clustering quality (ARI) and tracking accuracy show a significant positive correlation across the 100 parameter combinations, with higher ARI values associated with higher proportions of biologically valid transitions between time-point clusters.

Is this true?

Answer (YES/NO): NO